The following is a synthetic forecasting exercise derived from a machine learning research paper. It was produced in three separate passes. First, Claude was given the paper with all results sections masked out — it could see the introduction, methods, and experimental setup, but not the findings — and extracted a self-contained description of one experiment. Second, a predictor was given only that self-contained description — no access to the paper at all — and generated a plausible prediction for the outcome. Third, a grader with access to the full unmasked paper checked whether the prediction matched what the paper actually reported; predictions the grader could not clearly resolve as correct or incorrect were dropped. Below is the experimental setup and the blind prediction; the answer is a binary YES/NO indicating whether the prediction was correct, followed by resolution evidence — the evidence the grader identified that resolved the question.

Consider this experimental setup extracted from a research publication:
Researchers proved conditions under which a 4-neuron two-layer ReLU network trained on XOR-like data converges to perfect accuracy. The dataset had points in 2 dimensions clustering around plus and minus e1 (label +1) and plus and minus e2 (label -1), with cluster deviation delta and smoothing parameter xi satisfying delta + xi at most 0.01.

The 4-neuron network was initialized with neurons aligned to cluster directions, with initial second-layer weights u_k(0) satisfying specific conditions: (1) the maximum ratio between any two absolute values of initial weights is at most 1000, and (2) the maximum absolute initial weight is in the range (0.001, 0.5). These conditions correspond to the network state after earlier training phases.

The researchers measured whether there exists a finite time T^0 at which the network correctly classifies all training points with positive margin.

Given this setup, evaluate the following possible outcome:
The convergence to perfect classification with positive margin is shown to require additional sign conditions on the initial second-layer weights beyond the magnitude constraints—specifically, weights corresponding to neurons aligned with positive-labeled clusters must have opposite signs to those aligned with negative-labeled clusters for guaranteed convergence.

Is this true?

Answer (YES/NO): NO